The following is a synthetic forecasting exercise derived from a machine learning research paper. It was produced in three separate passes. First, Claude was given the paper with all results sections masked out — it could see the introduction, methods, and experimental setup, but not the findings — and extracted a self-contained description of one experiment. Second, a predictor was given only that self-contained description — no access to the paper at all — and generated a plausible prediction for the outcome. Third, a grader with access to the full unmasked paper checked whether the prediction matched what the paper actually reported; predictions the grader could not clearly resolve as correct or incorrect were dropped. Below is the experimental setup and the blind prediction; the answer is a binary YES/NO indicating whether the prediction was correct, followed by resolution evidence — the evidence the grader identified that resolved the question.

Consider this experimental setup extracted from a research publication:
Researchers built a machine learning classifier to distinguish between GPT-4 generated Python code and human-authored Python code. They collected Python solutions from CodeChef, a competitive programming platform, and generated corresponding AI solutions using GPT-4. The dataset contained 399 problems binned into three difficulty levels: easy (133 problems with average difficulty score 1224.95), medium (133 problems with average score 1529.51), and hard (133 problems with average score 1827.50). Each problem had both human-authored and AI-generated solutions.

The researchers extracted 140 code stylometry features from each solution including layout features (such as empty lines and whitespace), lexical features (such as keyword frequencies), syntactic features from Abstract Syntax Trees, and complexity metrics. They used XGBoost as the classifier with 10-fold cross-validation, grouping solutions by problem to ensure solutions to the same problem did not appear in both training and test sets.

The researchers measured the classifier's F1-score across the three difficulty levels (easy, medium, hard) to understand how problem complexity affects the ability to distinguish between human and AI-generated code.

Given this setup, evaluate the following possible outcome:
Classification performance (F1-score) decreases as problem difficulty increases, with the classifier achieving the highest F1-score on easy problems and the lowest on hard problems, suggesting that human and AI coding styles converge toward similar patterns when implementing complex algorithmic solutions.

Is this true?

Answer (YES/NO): YES